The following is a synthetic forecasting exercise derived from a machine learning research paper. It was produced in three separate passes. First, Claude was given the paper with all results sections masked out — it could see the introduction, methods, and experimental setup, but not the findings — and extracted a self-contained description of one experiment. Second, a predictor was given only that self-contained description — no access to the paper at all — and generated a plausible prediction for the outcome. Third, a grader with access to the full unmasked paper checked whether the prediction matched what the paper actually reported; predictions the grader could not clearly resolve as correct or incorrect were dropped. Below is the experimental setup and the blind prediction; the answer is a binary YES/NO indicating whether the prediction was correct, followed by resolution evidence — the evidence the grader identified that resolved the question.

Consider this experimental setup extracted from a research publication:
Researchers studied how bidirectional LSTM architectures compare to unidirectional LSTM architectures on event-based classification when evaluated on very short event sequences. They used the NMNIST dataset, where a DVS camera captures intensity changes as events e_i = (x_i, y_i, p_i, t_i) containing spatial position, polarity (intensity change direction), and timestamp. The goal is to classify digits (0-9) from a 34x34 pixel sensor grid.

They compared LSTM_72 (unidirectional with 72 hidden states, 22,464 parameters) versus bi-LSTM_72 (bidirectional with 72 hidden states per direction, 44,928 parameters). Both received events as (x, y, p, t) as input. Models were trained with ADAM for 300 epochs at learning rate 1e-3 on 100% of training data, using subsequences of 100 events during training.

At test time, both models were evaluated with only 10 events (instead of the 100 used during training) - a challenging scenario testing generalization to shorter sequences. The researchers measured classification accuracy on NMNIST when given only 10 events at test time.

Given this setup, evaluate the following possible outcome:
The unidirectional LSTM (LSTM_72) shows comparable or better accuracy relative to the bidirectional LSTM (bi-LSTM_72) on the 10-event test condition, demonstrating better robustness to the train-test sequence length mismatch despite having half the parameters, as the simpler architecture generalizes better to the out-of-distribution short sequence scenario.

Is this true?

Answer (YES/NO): YES